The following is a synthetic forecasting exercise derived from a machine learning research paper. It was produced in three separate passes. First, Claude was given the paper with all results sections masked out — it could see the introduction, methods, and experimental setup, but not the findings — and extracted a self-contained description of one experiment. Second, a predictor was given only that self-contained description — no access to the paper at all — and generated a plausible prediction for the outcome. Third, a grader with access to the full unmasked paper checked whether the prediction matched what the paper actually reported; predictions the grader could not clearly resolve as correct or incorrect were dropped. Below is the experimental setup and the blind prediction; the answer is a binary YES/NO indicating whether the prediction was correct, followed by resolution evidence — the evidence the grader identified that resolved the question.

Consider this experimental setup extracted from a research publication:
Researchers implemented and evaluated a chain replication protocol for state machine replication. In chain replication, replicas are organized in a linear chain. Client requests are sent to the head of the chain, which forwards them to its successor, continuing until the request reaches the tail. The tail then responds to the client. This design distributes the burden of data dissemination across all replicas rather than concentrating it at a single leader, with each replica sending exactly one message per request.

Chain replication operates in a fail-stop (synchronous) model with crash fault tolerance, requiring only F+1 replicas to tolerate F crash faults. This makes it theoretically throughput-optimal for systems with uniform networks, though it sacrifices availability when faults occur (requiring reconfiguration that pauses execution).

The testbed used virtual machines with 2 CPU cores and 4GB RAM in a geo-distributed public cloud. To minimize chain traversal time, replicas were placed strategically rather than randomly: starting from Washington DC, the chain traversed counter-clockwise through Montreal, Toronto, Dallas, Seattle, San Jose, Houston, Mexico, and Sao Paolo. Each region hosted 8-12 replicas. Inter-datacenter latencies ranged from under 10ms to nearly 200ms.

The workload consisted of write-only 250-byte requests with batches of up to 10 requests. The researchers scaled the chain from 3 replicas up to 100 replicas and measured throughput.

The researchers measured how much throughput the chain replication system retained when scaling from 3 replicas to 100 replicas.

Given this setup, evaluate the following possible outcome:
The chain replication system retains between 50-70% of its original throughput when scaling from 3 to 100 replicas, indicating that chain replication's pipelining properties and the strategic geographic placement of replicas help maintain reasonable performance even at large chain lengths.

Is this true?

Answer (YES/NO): NO